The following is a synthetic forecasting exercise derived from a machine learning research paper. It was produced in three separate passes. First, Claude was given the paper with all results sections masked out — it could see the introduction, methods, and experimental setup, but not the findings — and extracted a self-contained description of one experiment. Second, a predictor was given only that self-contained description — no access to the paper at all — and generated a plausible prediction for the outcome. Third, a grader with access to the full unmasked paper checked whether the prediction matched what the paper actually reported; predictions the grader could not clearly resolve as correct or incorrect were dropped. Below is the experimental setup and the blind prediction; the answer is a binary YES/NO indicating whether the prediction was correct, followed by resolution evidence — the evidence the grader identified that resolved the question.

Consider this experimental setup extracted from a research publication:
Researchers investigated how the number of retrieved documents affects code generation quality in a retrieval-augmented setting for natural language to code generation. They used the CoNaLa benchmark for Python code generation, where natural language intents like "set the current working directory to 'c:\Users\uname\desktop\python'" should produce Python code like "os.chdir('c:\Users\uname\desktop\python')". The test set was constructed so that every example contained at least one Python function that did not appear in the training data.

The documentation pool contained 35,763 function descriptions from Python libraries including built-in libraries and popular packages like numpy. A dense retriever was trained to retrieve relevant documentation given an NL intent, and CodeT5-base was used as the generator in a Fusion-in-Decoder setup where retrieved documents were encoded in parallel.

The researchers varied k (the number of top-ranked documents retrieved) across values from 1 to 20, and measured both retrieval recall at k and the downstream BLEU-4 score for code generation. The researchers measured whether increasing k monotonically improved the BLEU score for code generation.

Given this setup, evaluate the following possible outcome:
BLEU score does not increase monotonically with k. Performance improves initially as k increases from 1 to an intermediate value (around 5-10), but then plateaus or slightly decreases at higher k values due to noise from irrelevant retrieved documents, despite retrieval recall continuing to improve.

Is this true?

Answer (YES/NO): YES